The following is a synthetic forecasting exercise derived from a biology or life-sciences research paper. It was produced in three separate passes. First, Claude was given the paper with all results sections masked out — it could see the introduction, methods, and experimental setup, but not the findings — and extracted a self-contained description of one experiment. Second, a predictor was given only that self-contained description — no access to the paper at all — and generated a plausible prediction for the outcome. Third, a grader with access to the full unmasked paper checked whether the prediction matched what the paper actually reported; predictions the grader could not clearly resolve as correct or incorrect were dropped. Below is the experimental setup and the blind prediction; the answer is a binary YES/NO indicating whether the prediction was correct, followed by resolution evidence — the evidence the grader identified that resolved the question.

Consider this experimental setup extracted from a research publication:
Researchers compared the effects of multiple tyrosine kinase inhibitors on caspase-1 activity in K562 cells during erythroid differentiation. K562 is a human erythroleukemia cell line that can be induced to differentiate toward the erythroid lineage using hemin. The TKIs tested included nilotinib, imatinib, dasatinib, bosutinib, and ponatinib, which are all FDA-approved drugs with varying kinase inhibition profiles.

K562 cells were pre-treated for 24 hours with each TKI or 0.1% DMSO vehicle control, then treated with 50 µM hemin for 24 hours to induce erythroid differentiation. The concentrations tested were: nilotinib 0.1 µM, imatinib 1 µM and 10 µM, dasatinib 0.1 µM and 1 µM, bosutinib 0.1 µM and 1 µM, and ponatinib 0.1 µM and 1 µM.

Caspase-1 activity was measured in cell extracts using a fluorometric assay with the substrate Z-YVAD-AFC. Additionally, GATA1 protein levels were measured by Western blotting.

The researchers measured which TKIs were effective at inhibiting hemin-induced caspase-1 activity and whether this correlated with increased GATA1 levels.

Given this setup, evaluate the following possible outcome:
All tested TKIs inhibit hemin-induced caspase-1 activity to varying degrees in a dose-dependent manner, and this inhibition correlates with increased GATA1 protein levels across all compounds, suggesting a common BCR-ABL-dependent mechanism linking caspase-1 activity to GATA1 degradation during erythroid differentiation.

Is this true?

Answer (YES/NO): NO